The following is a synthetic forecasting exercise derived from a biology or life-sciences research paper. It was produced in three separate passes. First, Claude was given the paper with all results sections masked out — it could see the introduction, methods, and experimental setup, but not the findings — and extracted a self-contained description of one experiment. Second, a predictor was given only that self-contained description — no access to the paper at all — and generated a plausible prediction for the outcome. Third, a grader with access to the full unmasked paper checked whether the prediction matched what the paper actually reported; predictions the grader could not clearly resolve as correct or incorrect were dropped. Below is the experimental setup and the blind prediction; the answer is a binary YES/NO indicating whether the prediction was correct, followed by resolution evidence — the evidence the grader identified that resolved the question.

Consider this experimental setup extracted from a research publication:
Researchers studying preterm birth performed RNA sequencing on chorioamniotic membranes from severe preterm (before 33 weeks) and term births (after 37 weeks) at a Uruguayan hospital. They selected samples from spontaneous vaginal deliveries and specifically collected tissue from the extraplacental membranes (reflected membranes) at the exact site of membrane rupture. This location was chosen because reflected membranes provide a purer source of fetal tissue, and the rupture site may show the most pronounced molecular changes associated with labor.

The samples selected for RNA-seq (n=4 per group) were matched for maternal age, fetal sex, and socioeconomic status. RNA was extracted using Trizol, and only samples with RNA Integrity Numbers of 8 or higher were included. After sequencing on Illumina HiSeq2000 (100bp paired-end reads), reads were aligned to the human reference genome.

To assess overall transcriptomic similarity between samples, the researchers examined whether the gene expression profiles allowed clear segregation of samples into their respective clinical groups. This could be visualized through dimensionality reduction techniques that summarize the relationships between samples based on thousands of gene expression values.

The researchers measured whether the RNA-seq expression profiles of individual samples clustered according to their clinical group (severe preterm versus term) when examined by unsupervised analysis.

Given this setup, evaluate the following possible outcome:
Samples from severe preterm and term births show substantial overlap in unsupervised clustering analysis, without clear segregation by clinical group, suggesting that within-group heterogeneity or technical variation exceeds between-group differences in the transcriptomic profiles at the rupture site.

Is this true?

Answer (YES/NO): NO